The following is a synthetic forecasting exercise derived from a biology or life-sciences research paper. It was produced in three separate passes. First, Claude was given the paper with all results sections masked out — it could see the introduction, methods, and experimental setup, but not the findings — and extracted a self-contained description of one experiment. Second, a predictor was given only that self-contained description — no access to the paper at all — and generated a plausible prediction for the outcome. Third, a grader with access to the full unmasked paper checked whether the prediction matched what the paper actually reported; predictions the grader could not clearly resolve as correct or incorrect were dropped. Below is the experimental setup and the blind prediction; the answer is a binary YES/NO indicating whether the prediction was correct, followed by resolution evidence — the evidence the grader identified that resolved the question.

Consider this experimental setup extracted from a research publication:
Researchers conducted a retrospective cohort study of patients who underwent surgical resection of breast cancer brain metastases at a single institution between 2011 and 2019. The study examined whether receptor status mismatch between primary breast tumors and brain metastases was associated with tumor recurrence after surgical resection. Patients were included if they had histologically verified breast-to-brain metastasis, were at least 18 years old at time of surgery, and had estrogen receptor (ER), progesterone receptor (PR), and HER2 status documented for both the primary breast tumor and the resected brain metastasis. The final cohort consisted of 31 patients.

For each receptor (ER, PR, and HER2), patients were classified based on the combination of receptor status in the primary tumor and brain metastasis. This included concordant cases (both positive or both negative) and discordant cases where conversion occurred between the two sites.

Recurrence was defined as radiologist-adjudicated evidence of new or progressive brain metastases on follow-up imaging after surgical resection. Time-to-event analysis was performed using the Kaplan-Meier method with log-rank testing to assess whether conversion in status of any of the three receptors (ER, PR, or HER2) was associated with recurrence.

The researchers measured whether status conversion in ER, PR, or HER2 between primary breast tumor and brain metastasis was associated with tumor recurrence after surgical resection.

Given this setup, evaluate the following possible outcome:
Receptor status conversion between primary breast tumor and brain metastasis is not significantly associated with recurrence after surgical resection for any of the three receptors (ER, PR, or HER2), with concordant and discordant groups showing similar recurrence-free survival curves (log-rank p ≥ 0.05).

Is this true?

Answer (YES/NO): YES